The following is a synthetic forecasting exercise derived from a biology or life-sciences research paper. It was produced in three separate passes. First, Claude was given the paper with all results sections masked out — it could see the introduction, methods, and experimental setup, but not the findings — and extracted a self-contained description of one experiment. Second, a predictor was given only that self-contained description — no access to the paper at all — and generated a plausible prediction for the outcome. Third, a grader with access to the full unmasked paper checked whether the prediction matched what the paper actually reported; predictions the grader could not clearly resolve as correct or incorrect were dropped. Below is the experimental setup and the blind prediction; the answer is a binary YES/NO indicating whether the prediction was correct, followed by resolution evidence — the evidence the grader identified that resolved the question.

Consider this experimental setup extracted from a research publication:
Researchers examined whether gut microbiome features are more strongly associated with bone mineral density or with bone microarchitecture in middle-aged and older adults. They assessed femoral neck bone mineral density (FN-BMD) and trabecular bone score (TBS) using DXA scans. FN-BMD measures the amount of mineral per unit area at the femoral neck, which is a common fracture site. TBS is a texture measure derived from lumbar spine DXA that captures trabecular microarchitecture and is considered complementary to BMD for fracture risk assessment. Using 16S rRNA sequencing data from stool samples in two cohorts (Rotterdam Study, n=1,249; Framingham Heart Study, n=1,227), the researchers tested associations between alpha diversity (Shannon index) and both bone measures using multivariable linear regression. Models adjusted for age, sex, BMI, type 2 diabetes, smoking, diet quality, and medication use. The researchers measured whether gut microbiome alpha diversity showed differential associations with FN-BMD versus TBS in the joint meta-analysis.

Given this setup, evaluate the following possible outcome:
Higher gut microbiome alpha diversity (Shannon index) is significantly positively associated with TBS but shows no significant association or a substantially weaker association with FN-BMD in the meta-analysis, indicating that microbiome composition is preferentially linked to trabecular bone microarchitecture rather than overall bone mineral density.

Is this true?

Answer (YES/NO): NO